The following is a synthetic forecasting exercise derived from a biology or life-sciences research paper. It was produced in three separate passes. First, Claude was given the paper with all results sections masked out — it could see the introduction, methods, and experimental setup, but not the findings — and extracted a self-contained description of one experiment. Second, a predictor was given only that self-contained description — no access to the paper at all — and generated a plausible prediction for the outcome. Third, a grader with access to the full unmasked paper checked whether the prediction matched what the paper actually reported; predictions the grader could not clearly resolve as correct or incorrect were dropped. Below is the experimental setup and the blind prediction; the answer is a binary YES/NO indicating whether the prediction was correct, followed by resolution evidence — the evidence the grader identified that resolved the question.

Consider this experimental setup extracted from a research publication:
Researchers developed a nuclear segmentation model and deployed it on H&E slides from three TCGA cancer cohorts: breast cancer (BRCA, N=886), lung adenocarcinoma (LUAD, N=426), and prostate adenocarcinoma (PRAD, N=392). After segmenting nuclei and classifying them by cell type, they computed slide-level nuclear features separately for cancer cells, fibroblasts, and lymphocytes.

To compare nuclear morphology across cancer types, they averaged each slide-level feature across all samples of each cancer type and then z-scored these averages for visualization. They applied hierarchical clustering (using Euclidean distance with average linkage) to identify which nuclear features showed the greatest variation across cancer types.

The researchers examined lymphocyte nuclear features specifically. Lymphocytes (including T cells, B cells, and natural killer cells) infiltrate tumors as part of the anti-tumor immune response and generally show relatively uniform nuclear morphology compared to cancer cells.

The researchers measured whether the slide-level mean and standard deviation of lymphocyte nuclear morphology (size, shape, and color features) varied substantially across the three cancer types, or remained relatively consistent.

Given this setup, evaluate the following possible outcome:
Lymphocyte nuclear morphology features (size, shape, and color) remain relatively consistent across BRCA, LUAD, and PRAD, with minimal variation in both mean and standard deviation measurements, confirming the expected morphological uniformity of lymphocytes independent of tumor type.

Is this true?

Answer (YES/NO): NO